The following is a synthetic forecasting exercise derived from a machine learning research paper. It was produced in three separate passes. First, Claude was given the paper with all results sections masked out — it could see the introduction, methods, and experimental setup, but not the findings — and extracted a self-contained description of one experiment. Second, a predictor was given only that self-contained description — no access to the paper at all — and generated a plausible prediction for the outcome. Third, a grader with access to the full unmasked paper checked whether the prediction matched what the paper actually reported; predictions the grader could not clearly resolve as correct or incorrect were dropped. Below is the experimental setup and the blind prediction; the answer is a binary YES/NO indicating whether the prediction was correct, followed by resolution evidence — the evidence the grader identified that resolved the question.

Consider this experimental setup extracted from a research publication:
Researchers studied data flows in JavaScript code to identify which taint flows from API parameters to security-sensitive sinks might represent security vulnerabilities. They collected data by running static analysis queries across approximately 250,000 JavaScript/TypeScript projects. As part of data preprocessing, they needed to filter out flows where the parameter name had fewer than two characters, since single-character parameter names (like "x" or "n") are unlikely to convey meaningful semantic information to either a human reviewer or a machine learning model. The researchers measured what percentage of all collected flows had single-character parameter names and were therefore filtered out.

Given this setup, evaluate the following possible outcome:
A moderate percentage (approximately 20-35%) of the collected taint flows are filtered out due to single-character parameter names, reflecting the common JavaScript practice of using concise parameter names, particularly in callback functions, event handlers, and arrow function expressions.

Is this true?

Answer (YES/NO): NO